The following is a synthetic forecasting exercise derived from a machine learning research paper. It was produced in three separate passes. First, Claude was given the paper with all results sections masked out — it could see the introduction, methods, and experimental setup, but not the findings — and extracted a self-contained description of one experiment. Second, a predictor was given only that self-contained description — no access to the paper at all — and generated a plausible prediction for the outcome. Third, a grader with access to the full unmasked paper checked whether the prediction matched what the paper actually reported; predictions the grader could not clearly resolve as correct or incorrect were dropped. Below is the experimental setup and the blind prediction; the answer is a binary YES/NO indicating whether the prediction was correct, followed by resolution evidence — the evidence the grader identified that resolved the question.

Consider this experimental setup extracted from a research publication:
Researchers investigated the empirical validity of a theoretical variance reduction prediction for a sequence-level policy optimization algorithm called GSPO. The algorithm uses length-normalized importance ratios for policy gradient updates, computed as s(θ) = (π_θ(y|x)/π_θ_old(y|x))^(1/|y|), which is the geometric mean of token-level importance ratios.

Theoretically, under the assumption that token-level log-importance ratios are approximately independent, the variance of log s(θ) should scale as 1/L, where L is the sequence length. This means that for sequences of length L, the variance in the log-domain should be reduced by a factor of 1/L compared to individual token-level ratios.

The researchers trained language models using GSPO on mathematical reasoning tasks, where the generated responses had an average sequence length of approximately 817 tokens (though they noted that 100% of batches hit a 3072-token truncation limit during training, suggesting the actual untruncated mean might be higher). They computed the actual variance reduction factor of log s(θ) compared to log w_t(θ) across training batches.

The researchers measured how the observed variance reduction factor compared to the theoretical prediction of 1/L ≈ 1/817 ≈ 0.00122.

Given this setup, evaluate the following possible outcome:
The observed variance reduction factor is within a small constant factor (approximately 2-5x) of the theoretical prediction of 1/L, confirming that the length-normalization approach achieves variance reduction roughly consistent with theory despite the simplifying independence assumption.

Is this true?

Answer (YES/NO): YES